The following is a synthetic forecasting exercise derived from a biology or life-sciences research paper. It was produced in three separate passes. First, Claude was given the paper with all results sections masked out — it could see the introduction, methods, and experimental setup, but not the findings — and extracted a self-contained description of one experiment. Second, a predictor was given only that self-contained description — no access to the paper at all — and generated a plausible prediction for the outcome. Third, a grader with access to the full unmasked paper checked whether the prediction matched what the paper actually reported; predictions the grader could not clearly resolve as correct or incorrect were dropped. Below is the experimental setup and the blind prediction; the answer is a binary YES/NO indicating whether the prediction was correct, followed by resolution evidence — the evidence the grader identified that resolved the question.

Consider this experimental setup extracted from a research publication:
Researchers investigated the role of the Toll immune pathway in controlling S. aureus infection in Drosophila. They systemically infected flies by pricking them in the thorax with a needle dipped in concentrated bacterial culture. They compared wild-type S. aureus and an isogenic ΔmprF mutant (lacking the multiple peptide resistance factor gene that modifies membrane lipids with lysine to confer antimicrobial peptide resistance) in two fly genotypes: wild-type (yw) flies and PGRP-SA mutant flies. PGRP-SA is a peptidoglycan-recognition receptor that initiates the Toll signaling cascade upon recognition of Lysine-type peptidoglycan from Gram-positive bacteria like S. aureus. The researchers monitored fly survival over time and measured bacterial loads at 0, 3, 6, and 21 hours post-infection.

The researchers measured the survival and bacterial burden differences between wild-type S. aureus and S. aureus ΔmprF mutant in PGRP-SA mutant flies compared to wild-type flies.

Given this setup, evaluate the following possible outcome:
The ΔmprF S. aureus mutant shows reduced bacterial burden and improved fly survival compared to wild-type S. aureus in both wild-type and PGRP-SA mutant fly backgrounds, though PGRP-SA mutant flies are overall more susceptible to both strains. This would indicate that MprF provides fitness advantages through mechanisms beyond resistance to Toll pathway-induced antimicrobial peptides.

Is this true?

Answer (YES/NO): NO